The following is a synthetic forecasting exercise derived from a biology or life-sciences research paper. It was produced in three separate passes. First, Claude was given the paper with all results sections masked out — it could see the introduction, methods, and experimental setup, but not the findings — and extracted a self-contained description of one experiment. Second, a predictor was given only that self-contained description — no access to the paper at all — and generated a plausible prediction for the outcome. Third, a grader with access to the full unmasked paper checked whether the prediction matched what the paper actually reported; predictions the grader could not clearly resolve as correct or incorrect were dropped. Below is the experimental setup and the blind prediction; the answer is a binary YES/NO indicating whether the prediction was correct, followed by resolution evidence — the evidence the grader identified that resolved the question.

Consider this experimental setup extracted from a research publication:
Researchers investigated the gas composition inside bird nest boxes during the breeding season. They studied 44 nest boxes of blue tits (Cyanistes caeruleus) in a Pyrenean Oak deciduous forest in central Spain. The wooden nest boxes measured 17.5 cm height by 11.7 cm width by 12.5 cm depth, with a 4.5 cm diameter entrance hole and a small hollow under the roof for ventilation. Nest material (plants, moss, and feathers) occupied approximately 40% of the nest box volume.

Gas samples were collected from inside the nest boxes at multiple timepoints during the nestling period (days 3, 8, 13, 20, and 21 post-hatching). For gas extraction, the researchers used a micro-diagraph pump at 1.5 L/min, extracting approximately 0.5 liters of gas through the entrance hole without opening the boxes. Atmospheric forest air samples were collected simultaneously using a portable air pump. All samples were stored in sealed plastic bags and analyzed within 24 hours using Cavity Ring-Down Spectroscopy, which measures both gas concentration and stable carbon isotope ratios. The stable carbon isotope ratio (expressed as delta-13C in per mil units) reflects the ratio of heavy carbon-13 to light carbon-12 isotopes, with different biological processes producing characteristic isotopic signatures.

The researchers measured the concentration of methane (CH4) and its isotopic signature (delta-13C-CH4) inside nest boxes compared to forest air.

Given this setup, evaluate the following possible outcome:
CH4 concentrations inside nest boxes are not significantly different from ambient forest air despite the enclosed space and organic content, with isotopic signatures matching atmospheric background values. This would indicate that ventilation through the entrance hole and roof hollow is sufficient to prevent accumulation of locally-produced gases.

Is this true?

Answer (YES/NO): NO